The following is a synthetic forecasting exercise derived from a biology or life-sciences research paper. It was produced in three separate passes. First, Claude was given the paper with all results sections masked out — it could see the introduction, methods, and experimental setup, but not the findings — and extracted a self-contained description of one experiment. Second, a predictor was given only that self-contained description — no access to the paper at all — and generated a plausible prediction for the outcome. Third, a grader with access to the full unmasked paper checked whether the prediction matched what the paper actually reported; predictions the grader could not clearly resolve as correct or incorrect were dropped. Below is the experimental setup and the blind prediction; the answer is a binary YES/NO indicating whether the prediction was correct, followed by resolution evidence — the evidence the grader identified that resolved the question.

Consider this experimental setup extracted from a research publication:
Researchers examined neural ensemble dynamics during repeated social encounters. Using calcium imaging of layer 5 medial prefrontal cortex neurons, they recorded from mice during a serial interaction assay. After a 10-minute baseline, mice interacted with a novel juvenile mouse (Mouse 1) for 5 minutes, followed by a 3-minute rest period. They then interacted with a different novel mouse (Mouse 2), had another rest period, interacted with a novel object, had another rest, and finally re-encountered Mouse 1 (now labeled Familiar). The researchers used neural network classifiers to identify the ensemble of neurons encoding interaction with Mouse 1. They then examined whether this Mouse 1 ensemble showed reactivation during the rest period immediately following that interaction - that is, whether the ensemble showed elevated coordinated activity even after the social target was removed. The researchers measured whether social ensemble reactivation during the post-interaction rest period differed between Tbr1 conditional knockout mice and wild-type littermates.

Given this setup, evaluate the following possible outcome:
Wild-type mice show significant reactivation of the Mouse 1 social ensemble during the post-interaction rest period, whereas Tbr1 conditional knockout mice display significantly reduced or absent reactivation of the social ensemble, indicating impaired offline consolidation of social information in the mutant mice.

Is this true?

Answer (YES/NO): YES